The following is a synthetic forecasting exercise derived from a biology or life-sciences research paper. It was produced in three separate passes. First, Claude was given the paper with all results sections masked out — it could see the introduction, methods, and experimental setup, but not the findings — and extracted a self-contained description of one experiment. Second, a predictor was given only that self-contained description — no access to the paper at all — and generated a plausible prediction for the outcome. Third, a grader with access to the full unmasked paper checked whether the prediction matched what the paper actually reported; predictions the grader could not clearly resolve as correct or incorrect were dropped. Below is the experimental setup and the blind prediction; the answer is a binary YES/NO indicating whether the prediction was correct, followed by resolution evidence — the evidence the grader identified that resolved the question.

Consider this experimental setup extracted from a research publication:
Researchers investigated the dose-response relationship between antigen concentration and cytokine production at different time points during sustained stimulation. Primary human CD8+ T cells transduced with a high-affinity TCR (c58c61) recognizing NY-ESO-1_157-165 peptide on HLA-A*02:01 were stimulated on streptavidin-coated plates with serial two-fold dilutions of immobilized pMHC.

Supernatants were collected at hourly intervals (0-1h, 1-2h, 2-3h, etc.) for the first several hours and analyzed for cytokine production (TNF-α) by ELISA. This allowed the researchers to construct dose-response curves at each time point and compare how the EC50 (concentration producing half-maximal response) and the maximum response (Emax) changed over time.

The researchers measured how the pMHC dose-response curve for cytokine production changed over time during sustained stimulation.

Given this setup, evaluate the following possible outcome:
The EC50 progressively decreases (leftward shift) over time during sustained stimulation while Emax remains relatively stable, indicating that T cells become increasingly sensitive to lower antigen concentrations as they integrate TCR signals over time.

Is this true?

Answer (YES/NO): NO